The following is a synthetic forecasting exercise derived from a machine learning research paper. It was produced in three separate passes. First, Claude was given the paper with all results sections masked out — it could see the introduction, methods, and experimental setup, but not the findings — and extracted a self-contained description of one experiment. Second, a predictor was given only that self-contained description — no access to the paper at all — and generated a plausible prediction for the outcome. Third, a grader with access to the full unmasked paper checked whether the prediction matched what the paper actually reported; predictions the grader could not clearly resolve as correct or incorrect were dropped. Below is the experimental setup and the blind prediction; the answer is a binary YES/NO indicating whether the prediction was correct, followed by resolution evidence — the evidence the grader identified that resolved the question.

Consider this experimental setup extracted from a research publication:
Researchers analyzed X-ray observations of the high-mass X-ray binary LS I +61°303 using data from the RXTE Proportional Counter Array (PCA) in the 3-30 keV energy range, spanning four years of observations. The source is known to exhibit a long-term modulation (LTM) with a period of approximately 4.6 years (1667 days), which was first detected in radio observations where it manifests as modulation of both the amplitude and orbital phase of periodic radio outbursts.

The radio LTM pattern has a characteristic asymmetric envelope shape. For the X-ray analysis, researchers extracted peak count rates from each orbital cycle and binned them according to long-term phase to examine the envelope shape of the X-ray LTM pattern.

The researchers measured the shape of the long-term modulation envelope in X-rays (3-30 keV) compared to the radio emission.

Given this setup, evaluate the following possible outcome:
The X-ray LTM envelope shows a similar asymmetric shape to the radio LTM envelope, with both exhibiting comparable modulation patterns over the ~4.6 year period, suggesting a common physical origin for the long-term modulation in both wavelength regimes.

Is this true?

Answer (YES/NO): YES